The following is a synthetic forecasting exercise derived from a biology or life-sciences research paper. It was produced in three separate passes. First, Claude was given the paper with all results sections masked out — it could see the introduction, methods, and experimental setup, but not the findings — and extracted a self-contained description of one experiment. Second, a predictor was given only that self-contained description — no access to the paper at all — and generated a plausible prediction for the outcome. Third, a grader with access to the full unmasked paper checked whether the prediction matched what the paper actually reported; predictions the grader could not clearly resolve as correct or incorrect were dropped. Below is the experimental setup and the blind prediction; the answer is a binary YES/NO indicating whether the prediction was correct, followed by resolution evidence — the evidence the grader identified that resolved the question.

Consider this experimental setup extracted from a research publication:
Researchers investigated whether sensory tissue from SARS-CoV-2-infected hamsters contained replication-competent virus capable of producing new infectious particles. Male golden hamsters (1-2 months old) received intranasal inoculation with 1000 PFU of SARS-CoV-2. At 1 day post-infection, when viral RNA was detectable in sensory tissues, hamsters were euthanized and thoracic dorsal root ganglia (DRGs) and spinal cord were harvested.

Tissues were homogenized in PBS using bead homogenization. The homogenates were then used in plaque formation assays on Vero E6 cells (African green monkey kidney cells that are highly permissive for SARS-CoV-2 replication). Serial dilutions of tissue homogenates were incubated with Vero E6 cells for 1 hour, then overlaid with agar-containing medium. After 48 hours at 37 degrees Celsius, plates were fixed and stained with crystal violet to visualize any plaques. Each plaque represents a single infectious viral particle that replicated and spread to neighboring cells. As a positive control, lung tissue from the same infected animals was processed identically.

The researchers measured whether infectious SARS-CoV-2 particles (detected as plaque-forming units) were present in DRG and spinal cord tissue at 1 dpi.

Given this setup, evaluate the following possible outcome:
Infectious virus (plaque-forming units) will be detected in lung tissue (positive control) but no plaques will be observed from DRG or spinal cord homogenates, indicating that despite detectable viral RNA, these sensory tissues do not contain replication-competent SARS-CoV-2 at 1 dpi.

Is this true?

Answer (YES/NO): YES